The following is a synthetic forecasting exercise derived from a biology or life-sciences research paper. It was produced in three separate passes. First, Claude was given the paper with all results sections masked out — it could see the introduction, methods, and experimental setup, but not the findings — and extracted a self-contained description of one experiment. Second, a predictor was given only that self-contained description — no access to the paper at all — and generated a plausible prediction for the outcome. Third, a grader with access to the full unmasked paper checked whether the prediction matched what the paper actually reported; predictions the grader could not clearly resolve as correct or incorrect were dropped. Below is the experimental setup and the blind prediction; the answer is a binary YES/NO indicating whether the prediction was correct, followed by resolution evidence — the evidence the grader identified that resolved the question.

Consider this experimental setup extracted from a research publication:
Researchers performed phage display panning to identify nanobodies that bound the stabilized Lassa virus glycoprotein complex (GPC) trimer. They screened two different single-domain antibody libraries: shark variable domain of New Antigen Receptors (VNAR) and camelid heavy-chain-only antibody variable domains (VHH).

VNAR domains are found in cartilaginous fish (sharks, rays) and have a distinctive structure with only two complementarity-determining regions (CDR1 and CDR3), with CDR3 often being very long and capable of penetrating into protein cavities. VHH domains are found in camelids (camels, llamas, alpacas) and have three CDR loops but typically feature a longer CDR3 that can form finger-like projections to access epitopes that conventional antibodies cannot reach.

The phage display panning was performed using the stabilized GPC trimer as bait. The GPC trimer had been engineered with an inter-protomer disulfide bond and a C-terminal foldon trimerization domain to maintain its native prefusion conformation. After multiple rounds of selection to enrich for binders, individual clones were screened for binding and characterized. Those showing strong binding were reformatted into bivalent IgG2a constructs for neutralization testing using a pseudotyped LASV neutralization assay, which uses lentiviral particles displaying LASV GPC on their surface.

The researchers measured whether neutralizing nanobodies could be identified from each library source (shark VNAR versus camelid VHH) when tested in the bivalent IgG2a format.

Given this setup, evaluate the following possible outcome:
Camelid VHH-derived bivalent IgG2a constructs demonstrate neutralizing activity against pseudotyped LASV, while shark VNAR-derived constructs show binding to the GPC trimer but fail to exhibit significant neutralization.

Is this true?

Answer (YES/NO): NO